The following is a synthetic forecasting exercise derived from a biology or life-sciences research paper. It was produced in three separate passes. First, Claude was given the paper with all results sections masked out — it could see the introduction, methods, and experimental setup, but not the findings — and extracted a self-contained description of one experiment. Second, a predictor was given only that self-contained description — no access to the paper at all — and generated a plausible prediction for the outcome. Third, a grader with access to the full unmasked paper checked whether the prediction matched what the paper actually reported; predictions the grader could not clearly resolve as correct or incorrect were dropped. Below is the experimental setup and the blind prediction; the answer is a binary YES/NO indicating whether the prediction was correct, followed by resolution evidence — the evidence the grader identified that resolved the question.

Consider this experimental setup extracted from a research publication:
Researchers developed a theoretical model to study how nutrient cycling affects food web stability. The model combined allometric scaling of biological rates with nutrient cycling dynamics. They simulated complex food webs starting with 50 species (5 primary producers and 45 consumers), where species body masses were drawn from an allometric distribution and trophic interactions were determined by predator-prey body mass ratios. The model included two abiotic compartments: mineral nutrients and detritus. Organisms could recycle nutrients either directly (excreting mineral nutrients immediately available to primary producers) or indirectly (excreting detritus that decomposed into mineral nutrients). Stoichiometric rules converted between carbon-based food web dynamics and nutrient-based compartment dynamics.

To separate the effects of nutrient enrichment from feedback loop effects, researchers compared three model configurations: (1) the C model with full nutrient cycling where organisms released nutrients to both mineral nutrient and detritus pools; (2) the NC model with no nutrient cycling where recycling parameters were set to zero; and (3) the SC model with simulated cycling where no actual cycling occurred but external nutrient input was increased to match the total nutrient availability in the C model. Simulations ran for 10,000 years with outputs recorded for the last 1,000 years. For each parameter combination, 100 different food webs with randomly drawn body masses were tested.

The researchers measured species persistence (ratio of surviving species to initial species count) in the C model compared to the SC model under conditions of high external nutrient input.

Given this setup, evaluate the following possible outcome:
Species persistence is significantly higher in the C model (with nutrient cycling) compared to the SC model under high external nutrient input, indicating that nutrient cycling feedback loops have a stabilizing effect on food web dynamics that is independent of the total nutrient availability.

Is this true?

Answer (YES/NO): NO